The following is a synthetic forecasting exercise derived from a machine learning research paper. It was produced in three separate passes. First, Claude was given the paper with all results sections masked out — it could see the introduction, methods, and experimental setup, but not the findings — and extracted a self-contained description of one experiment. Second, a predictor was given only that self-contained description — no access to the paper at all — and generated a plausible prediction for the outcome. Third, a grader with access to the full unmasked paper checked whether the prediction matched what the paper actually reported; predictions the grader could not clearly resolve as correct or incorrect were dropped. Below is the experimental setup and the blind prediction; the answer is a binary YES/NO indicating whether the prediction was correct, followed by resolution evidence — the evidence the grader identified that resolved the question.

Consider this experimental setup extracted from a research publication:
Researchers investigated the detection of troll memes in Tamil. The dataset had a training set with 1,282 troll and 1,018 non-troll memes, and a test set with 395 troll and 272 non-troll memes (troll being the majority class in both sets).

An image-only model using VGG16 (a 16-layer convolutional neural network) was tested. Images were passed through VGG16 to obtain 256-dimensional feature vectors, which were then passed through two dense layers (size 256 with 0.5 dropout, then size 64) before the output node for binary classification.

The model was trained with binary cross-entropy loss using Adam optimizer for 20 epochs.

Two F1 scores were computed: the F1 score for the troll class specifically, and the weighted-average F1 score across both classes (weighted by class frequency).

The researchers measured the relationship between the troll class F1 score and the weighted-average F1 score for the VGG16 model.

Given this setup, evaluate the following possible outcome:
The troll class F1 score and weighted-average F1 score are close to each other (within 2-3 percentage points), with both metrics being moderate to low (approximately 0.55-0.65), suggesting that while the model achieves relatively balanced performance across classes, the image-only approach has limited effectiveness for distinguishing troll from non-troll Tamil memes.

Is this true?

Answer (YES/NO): NO